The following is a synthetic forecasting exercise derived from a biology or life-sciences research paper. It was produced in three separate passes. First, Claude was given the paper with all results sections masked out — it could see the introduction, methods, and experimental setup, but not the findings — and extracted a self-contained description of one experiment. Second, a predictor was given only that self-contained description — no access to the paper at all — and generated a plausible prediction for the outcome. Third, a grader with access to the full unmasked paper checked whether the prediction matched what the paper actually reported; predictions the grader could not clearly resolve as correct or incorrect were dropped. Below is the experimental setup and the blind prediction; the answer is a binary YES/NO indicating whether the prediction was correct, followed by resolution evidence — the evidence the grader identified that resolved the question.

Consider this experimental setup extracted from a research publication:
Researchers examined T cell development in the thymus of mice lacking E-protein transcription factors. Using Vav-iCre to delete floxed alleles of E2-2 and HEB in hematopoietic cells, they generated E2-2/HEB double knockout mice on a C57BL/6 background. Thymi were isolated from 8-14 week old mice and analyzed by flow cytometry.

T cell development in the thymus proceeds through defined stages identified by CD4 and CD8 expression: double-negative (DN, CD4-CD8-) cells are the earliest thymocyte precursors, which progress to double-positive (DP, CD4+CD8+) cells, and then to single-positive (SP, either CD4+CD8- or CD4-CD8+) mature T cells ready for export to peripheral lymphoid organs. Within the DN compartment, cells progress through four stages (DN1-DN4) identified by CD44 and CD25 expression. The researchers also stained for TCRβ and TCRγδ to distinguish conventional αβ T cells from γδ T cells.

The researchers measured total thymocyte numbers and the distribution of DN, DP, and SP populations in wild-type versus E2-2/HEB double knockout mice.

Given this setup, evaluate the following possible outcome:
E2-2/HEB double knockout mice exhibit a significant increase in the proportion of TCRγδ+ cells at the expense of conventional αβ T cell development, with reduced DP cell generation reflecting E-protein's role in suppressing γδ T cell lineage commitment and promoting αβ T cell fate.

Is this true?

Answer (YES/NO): YES